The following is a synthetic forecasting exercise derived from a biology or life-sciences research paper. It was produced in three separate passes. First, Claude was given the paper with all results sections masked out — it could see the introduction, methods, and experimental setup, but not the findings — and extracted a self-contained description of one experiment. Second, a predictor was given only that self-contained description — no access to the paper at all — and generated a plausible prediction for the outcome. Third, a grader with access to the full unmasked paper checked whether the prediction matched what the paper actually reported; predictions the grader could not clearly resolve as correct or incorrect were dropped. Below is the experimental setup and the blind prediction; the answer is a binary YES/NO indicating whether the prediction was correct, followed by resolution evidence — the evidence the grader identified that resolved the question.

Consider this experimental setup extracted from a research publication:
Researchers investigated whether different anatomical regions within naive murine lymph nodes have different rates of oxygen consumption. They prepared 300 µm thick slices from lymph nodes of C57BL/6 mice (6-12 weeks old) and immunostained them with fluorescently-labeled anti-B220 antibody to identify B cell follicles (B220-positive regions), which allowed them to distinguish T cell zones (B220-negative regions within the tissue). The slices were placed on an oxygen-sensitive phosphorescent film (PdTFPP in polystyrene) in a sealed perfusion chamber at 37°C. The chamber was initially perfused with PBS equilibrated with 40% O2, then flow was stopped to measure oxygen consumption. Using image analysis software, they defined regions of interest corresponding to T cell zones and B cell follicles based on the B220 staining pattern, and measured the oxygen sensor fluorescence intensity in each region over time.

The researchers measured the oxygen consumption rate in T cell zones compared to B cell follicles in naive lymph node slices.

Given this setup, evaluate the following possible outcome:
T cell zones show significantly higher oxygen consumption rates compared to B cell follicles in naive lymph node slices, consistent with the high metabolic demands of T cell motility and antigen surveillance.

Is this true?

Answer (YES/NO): YES